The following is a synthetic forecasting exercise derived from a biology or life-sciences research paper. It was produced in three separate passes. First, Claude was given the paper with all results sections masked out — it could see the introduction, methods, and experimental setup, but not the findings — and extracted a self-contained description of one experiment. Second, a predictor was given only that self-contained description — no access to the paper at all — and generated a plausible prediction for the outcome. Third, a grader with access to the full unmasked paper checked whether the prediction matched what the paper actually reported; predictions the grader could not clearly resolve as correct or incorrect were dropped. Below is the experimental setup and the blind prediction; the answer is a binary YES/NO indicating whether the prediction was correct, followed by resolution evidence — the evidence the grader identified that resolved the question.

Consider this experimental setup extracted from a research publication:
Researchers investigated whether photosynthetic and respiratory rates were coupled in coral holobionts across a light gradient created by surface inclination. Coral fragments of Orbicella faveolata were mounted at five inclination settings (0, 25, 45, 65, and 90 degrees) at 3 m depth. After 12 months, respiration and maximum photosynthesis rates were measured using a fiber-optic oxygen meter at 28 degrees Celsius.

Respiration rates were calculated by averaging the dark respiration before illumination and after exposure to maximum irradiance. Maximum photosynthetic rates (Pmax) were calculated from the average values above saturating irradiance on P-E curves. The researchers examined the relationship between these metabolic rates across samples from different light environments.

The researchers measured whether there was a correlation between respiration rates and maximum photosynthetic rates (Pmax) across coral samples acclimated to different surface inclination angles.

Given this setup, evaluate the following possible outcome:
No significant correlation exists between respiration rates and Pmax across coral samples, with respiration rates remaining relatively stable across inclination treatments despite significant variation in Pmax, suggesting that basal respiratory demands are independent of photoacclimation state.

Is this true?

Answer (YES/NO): NO